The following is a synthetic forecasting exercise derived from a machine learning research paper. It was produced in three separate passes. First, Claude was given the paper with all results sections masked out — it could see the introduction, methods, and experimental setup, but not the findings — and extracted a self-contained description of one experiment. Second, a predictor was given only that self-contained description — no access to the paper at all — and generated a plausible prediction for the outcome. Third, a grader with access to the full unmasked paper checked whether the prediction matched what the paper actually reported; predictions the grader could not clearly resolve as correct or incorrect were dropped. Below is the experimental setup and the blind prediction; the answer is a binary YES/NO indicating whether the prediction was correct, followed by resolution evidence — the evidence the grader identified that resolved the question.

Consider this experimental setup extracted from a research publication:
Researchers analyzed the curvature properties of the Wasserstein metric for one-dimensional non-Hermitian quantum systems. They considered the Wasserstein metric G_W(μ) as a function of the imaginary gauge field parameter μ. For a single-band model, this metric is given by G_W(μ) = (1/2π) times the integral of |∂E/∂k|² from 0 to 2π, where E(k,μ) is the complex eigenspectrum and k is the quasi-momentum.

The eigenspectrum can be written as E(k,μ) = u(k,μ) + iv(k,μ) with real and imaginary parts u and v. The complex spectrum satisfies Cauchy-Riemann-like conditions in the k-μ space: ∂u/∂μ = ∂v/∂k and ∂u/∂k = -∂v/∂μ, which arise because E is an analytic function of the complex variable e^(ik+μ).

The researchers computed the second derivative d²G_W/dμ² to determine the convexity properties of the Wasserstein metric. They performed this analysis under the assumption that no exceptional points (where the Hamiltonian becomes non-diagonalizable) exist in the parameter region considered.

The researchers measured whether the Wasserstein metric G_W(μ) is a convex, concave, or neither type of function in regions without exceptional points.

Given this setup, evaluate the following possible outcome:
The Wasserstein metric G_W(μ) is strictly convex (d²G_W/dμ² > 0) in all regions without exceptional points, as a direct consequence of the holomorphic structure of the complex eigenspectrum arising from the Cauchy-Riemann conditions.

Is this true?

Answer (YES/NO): NO